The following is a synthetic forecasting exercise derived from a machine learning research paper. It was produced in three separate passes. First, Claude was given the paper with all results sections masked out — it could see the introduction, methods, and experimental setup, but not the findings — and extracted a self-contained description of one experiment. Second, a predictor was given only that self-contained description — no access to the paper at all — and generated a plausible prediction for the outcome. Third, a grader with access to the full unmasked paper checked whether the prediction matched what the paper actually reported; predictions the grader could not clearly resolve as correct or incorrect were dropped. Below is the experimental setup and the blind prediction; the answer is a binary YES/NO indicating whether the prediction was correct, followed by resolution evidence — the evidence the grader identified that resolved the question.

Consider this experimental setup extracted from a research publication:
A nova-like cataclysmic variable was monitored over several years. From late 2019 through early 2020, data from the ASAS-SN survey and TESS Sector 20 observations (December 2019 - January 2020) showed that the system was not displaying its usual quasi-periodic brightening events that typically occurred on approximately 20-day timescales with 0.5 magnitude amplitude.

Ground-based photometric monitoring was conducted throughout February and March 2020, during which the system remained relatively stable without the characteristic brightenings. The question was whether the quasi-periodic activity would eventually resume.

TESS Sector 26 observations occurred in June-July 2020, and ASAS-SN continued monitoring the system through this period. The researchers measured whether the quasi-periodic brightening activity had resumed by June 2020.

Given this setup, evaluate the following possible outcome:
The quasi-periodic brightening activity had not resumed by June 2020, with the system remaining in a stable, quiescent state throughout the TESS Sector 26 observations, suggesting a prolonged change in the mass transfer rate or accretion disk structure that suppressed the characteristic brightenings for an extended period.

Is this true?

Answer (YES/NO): NO